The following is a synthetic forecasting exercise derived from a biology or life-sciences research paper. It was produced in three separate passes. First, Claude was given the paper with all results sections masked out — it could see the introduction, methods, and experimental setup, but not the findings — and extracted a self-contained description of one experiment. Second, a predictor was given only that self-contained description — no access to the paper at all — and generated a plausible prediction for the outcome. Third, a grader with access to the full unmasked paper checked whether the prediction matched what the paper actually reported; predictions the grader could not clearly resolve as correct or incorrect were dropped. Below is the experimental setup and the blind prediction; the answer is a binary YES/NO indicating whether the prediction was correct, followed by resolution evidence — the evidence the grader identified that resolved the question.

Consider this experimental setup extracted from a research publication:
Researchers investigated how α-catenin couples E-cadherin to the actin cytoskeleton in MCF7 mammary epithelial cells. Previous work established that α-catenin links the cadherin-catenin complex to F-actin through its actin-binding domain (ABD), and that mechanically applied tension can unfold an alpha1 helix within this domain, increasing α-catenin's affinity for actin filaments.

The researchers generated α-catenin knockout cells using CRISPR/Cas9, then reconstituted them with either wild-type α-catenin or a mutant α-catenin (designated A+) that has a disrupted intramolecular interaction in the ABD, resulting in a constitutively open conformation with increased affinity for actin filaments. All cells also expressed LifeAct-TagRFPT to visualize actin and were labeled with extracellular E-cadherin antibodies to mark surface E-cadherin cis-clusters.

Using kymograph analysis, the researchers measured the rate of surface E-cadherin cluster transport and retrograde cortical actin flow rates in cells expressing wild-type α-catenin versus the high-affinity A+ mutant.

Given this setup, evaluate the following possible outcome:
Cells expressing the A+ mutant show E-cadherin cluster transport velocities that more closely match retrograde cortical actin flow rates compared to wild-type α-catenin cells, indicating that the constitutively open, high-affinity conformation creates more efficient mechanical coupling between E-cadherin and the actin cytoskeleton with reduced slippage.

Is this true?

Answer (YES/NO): YES